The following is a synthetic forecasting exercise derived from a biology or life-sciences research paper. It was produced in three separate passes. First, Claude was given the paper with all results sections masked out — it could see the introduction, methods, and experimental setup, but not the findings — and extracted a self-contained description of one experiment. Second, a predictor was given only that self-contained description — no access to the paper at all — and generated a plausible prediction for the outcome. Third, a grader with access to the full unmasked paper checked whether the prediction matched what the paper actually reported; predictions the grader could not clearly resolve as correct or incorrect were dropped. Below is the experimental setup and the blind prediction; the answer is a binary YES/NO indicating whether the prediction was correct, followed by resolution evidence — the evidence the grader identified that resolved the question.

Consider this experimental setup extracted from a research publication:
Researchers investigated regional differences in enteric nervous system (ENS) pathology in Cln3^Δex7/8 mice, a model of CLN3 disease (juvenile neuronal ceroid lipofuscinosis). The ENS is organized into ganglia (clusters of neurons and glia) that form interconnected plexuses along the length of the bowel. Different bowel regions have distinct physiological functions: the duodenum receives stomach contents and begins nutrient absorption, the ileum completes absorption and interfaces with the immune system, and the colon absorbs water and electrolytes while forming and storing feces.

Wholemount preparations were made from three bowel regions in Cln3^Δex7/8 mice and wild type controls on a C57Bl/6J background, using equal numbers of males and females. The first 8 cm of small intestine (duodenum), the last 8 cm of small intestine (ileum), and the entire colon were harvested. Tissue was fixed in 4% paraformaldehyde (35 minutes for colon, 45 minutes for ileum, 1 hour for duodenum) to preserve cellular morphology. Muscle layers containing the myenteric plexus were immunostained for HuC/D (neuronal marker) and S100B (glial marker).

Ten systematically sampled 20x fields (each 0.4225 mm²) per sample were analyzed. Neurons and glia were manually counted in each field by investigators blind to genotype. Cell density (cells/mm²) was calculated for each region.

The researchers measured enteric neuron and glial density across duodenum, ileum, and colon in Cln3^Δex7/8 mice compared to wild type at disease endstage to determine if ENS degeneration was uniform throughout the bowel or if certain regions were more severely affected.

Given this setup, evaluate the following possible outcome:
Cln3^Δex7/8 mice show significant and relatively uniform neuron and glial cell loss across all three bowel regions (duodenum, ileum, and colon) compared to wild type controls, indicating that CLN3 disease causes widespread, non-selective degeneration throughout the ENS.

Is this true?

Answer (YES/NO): NO